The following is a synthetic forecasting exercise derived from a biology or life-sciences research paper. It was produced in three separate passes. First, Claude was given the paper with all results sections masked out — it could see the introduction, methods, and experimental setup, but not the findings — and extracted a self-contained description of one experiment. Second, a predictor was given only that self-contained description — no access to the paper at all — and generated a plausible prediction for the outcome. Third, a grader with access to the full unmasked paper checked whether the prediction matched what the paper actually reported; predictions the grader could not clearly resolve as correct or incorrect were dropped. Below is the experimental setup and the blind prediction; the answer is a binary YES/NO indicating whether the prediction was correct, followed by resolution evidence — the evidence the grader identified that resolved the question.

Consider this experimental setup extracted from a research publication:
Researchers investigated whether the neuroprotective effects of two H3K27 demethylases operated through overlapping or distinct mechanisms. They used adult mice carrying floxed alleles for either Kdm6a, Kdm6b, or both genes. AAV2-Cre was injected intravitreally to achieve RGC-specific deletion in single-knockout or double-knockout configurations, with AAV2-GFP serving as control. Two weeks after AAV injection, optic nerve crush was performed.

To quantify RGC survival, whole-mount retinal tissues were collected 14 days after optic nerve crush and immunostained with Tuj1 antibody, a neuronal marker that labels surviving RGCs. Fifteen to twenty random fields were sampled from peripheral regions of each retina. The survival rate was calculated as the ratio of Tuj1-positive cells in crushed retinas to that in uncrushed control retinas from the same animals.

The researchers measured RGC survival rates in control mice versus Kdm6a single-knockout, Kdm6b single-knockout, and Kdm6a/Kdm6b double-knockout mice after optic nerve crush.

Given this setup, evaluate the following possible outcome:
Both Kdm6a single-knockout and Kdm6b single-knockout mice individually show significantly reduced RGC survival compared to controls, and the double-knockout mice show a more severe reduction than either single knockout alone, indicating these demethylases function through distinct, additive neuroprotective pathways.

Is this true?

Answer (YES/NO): NO